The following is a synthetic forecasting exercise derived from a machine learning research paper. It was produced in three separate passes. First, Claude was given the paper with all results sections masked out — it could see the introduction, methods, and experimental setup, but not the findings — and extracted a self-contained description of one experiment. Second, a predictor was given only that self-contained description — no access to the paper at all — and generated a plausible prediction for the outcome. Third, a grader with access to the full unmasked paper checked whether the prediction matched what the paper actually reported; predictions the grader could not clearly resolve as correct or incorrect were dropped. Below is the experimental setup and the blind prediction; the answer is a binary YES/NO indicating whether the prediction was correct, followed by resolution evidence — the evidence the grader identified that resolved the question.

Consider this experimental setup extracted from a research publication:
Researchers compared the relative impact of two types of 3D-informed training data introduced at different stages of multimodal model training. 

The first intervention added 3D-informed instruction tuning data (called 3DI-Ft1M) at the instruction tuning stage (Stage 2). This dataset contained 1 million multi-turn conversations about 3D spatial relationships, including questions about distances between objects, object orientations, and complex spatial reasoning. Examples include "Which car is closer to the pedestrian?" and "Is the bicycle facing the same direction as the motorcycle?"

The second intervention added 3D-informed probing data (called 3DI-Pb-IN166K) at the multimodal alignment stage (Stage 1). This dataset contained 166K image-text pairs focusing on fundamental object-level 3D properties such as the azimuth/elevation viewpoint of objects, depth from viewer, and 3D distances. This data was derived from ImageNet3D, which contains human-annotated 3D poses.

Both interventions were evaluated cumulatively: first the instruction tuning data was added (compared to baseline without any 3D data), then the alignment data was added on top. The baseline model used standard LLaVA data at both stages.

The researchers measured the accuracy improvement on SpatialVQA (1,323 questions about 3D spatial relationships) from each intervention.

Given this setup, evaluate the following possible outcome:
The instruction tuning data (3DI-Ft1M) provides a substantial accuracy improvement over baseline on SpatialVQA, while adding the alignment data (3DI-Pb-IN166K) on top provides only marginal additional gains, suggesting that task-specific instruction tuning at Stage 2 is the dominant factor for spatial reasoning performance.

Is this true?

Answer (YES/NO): NO